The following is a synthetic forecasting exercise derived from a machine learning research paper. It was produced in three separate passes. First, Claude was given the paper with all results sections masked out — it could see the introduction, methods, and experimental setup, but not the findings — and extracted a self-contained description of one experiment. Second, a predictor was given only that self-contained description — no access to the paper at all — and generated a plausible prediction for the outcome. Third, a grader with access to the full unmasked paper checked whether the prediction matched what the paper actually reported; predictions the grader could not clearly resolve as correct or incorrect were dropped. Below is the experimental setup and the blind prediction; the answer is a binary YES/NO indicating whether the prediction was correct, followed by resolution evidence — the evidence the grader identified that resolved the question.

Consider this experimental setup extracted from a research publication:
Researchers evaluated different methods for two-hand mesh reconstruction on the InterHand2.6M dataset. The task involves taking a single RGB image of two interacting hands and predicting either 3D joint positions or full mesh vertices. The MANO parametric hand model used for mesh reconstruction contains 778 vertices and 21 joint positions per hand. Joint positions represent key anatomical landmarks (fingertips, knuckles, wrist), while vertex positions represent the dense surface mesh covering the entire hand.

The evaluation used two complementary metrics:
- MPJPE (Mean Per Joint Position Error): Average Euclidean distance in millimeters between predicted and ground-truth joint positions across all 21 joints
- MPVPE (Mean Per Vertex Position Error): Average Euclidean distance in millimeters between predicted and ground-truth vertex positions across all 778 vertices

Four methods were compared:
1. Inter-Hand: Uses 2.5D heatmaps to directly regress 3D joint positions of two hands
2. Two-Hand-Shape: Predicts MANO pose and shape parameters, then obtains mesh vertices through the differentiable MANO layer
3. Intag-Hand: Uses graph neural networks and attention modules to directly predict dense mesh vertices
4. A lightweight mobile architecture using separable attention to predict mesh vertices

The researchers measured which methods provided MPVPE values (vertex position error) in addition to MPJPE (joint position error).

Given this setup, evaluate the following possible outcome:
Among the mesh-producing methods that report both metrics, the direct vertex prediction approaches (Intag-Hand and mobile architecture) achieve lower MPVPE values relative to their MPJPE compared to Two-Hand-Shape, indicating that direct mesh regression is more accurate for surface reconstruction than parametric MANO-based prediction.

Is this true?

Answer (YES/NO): YES